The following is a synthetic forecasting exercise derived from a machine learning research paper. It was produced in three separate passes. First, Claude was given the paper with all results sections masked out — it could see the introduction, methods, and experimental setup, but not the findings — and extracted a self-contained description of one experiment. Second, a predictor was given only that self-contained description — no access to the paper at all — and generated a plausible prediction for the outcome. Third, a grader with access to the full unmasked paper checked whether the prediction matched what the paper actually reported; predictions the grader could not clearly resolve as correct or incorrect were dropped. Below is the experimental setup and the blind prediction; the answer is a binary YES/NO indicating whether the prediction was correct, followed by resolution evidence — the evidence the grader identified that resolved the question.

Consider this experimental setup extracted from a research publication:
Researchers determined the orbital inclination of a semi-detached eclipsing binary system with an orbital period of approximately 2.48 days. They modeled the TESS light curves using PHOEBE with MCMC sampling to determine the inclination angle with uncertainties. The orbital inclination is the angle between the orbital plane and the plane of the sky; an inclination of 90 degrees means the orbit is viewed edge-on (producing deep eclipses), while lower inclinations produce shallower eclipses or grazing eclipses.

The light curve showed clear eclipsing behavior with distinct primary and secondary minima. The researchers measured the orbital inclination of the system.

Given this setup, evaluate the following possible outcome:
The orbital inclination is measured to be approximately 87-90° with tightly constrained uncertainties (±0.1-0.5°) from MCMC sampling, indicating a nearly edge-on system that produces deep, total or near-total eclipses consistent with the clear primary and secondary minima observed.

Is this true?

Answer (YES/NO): NO